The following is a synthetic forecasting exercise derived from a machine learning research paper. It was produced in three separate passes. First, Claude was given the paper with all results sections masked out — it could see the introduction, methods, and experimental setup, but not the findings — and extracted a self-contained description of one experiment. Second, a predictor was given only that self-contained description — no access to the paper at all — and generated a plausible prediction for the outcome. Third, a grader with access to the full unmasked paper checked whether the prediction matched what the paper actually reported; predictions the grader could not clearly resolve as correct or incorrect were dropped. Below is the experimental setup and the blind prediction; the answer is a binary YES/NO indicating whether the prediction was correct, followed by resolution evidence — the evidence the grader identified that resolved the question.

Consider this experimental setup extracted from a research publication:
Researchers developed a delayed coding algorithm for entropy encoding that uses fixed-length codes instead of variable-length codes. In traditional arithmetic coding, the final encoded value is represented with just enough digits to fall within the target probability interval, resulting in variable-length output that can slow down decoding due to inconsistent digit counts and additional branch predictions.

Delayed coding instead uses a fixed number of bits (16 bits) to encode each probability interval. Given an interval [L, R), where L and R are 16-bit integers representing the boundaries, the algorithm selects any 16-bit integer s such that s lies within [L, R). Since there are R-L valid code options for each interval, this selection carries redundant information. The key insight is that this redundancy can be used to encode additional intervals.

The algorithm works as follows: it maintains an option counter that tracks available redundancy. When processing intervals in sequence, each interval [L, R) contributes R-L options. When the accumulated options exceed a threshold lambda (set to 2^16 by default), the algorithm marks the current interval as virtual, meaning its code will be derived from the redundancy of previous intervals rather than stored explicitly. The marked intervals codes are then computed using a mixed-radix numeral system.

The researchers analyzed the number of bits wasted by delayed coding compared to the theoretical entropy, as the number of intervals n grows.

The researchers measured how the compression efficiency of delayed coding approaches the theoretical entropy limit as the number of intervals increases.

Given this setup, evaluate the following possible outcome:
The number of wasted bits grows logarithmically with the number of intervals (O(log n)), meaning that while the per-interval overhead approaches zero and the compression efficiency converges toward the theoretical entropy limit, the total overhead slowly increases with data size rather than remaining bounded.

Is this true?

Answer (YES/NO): YES